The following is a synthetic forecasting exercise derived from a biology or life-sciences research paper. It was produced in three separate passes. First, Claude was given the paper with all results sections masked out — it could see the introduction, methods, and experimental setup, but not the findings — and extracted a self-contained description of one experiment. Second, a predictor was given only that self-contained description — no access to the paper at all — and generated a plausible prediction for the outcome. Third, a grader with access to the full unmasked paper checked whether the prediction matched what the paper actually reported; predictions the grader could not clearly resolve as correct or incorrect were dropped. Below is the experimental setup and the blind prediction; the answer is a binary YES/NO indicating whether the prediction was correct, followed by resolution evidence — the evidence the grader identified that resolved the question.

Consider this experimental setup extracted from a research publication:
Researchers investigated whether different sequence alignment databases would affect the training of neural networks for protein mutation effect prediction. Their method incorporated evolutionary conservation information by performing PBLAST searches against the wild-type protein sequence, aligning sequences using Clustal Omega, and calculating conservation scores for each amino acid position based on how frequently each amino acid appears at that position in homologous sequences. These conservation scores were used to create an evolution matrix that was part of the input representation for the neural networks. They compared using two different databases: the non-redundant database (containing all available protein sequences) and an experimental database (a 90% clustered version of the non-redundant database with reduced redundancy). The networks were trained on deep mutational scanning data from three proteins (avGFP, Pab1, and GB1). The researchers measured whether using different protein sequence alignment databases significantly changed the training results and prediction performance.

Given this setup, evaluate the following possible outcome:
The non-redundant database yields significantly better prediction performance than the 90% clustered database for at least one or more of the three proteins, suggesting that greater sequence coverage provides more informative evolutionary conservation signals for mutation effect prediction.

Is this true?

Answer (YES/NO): NO